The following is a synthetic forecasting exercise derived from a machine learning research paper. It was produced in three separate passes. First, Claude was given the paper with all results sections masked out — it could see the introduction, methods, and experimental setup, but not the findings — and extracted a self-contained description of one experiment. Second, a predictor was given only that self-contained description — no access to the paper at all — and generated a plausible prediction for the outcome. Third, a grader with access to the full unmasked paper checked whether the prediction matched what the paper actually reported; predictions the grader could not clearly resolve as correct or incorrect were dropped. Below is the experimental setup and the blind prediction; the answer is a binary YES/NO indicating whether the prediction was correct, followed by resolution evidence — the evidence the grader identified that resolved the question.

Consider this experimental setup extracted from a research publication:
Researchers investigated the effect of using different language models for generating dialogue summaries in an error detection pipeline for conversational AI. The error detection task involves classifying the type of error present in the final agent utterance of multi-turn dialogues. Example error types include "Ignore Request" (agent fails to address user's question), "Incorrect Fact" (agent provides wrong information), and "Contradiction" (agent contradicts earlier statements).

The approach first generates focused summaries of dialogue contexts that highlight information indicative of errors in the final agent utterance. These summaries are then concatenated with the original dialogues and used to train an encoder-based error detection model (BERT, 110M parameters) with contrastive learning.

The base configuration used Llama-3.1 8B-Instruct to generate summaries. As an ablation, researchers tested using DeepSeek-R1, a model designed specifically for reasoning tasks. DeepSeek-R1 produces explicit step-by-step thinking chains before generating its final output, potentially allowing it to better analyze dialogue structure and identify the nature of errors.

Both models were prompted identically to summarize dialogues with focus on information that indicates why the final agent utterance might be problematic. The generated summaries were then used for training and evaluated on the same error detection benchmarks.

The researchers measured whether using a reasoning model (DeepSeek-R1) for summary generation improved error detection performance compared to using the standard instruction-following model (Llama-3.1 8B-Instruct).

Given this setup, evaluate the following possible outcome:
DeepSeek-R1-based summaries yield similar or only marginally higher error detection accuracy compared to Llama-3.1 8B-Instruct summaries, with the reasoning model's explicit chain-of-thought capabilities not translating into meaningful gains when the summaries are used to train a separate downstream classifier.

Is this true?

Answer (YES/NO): NO